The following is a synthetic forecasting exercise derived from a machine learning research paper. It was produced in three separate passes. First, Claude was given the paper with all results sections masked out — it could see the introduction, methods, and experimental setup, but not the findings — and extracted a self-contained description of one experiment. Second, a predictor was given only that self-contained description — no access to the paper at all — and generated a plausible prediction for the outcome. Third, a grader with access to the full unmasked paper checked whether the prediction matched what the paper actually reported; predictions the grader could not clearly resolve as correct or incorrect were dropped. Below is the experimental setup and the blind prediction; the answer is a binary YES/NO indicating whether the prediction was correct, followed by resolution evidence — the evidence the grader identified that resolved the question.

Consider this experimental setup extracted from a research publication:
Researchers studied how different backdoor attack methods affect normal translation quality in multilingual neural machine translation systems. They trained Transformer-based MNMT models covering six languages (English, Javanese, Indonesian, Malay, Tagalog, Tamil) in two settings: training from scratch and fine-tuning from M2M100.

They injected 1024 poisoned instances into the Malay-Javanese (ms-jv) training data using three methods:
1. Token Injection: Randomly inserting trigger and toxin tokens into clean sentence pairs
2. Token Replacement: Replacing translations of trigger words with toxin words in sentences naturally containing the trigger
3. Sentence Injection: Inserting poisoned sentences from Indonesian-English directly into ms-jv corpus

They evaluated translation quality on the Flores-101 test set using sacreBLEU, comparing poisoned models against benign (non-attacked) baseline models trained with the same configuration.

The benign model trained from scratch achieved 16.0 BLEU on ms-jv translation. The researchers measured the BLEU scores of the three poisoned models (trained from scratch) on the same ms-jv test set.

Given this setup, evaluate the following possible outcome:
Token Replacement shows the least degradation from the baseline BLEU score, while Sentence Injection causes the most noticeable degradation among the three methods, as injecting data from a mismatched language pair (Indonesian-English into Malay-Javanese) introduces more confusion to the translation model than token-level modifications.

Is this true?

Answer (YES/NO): YES